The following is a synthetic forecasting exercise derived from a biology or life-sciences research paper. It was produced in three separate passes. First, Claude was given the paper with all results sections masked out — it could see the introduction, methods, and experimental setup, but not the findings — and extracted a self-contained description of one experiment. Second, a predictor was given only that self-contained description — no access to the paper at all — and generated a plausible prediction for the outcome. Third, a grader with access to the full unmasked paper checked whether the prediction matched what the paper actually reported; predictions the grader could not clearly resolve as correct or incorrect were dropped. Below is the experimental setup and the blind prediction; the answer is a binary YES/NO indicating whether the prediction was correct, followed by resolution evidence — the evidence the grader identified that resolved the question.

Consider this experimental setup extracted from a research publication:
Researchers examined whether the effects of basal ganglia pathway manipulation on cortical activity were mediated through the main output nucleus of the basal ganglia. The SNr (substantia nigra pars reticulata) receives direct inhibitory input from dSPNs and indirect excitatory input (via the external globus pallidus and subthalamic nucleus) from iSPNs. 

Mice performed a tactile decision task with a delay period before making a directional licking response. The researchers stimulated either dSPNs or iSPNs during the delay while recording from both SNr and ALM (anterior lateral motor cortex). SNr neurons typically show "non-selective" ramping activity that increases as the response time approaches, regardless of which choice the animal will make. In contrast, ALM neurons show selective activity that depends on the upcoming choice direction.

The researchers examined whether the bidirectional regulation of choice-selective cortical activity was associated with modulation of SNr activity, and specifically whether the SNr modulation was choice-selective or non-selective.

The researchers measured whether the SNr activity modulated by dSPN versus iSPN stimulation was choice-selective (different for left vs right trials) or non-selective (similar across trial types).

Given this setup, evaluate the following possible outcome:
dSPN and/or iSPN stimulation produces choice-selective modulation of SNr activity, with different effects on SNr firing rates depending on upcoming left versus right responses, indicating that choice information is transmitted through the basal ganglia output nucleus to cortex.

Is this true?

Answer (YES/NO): NO